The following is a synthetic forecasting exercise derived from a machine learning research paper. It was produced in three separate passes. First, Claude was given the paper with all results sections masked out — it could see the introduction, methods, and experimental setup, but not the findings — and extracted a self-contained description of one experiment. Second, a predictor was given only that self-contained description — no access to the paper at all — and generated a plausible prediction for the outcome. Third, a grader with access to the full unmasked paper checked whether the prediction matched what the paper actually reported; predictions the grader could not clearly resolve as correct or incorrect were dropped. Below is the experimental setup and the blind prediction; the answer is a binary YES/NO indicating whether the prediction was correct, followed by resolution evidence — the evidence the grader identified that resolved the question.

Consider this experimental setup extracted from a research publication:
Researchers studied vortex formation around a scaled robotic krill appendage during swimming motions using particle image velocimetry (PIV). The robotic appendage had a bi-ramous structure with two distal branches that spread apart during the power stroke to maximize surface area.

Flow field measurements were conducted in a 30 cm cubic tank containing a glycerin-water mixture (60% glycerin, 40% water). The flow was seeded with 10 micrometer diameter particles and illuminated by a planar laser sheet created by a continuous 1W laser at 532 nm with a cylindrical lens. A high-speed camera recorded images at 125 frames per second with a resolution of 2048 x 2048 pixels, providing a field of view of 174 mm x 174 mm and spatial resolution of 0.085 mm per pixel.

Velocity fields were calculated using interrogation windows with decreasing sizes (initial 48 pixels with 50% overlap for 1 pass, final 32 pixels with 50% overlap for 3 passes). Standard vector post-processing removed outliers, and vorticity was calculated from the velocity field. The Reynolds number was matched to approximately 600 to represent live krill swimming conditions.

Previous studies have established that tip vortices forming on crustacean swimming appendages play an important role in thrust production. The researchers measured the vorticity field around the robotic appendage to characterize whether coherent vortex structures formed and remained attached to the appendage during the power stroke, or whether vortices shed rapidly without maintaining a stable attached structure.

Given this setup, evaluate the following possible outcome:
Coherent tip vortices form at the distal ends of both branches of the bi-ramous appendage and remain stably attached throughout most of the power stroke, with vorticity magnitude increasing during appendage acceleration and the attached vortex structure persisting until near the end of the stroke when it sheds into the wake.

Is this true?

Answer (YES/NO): NO